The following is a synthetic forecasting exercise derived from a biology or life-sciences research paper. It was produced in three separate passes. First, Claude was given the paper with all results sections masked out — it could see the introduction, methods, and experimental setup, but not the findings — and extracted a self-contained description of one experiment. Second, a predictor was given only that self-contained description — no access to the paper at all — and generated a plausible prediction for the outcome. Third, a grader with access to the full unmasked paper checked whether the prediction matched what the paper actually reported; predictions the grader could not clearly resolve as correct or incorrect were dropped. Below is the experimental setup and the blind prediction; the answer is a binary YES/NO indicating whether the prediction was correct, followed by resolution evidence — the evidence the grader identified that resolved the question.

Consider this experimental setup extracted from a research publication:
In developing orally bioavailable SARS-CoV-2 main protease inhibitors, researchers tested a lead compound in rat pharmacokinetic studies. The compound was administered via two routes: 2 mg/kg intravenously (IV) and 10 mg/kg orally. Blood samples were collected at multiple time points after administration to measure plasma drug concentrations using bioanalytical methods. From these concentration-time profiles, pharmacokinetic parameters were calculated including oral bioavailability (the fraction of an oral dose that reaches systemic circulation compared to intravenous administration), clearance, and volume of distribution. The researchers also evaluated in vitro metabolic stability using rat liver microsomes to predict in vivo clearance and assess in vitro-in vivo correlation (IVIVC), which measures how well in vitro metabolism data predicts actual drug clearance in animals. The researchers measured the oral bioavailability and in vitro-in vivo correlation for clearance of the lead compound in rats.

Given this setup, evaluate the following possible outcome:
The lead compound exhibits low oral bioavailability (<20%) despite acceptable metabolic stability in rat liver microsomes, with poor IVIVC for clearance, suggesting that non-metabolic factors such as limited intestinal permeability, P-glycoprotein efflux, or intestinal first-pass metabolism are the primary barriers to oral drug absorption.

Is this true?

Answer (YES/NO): NO